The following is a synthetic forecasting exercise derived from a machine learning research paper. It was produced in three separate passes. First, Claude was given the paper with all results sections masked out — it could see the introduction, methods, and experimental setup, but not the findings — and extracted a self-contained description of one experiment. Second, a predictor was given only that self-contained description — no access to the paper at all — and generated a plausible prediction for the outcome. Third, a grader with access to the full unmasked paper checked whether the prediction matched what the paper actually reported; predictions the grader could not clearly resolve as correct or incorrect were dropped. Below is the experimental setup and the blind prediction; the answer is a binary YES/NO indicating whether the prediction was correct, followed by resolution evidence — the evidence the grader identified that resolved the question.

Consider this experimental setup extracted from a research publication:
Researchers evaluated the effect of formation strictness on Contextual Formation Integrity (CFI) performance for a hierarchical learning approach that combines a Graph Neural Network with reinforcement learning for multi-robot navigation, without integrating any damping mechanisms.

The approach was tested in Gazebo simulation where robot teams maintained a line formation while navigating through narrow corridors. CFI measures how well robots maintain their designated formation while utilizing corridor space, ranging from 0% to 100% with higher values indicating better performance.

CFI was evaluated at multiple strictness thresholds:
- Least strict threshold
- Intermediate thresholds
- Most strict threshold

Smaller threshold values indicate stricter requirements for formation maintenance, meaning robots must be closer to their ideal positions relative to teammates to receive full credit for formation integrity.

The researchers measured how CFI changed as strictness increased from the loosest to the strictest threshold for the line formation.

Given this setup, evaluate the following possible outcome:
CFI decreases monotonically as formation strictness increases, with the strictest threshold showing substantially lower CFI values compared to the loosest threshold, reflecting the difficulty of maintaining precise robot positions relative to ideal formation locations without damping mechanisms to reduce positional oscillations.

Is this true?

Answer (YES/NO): NO